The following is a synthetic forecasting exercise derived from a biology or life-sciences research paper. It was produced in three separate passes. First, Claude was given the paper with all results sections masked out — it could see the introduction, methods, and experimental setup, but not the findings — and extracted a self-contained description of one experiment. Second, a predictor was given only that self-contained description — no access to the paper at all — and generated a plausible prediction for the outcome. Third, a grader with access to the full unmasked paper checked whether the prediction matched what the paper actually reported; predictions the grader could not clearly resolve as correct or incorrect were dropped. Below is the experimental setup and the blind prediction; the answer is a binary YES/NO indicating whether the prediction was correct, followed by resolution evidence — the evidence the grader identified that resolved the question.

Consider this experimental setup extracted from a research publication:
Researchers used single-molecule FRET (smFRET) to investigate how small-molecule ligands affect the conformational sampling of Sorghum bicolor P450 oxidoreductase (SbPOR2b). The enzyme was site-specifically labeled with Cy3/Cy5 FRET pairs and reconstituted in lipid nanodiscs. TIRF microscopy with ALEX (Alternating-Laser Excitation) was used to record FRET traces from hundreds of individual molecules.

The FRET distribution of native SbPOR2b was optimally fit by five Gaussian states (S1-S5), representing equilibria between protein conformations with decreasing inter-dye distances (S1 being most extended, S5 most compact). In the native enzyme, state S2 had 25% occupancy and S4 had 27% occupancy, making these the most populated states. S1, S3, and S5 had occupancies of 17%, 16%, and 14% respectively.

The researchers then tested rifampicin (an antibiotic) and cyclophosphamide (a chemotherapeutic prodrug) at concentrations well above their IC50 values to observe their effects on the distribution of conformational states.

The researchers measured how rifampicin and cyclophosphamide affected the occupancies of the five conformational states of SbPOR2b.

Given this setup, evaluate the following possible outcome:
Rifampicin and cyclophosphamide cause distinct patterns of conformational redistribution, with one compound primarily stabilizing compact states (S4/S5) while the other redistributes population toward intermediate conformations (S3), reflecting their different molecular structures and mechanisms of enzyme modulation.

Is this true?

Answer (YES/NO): NO